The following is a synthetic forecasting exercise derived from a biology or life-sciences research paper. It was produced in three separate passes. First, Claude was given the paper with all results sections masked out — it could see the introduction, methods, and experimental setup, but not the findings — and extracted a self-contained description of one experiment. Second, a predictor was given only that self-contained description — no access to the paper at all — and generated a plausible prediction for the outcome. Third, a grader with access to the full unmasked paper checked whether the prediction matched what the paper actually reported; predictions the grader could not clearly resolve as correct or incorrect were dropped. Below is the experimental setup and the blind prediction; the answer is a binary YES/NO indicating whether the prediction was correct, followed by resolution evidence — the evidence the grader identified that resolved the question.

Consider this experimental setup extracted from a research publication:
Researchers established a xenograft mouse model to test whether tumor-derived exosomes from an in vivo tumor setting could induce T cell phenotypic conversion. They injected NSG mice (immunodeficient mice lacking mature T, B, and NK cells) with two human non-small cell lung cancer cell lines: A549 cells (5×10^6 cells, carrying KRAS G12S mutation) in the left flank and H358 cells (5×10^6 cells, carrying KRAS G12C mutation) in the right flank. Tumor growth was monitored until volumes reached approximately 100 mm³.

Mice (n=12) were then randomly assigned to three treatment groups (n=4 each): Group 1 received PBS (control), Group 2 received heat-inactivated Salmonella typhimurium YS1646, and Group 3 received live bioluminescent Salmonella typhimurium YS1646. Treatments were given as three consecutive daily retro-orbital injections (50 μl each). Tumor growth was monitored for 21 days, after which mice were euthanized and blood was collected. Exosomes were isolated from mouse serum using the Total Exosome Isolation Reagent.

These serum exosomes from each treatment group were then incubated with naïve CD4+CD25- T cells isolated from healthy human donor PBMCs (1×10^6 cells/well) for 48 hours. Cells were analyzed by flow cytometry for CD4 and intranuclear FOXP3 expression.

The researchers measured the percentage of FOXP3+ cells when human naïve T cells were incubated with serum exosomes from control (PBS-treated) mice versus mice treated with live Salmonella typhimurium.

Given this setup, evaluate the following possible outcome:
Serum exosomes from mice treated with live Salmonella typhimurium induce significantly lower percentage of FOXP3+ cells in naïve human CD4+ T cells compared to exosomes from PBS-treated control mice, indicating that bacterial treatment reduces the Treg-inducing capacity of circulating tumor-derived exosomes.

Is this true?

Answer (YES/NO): YES